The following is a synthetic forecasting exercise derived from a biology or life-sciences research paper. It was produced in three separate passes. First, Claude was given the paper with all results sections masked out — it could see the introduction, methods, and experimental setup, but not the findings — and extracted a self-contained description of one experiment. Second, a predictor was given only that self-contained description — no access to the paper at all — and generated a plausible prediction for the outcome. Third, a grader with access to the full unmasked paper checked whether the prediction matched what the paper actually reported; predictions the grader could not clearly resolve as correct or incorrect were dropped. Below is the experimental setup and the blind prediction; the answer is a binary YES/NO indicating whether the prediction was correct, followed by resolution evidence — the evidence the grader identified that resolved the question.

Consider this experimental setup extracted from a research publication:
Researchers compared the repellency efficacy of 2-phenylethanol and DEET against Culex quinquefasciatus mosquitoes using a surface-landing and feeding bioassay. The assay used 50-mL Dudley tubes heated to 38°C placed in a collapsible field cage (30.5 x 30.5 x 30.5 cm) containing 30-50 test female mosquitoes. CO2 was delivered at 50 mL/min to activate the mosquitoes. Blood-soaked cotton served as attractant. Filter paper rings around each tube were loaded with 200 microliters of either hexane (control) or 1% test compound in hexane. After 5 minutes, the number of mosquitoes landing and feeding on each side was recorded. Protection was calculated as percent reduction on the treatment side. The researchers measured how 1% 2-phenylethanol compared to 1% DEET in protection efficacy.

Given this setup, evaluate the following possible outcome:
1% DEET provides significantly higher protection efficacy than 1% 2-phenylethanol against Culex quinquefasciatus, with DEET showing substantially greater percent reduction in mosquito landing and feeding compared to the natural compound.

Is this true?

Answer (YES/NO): NO